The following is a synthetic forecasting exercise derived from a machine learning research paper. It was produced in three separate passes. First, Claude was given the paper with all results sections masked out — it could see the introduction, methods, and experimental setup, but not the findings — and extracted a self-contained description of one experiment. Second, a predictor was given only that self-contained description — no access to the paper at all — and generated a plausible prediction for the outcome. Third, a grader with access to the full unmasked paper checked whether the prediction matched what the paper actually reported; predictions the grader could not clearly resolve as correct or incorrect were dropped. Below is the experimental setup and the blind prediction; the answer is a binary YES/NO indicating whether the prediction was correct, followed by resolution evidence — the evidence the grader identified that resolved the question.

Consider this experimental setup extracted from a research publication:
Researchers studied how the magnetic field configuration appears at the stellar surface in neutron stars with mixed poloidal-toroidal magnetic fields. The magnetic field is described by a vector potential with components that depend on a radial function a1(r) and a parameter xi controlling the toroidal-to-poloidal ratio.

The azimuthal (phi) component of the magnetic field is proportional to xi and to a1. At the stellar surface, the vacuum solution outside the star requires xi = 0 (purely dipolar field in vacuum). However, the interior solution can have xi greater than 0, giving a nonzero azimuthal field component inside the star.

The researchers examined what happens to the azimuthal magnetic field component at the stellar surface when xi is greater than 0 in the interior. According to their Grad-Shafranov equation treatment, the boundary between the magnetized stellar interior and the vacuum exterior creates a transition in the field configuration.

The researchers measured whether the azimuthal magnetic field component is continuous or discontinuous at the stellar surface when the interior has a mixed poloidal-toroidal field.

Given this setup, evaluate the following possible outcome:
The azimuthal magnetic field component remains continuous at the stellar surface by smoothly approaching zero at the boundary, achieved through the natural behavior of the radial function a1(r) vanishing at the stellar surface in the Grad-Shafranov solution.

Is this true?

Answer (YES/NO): NO